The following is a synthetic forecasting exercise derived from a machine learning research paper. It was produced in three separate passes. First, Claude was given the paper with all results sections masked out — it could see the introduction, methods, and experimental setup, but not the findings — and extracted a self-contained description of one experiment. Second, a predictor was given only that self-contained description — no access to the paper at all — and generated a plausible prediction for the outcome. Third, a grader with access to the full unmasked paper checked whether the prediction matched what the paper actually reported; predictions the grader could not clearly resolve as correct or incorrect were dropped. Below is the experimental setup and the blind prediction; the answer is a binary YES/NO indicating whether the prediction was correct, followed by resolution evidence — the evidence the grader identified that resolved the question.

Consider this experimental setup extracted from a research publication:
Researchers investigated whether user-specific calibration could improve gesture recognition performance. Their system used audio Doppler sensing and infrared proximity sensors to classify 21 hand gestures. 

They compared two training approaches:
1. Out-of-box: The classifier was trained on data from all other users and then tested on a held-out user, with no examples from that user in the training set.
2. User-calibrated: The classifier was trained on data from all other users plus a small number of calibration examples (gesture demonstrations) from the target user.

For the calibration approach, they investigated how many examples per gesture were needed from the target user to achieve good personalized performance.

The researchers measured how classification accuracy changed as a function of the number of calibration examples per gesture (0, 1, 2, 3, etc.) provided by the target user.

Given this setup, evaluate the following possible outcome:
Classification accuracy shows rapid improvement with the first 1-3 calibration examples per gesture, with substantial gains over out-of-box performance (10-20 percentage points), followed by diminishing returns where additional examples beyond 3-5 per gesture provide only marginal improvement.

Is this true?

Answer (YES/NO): NO